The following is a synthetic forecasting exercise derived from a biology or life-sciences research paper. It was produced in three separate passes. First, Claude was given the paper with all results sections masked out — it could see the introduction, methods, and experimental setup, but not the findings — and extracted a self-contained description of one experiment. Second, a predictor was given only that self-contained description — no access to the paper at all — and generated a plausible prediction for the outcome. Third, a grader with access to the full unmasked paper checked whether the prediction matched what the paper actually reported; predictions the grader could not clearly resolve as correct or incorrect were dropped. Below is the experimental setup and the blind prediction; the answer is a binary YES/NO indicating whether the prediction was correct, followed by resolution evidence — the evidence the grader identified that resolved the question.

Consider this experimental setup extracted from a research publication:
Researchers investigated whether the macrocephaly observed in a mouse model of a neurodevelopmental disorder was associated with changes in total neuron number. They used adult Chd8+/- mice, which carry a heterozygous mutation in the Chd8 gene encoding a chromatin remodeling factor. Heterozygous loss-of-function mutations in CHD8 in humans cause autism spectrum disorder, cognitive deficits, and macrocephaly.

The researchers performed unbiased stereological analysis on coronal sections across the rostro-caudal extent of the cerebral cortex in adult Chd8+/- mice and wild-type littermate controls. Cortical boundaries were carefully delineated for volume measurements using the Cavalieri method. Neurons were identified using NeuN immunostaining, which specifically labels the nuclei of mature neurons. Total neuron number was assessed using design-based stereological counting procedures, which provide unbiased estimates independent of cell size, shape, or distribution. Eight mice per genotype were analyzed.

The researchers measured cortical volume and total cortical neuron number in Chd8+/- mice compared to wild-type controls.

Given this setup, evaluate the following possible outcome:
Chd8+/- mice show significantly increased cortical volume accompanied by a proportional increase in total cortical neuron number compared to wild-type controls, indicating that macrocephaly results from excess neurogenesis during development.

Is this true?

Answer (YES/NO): NO